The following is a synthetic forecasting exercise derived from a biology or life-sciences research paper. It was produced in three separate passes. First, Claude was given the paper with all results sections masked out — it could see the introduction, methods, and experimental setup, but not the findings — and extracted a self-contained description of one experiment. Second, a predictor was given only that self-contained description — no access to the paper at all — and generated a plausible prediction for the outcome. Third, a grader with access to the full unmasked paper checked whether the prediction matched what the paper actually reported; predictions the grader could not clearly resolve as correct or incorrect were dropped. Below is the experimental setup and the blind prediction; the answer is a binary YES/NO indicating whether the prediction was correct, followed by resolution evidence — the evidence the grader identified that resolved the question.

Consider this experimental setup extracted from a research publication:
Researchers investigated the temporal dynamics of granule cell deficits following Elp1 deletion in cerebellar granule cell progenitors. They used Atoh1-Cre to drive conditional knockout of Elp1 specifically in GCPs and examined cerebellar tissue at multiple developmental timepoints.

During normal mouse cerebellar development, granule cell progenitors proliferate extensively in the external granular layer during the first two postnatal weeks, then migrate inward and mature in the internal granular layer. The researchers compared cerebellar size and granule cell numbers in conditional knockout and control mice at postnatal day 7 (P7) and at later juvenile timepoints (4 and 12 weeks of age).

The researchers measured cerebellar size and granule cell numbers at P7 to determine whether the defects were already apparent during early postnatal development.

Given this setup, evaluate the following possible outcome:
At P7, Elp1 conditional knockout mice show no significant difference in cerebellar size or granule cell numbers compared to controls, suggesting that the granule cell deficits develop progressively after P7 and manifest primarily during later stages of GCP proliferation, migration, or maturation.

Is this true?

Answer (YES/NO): NO